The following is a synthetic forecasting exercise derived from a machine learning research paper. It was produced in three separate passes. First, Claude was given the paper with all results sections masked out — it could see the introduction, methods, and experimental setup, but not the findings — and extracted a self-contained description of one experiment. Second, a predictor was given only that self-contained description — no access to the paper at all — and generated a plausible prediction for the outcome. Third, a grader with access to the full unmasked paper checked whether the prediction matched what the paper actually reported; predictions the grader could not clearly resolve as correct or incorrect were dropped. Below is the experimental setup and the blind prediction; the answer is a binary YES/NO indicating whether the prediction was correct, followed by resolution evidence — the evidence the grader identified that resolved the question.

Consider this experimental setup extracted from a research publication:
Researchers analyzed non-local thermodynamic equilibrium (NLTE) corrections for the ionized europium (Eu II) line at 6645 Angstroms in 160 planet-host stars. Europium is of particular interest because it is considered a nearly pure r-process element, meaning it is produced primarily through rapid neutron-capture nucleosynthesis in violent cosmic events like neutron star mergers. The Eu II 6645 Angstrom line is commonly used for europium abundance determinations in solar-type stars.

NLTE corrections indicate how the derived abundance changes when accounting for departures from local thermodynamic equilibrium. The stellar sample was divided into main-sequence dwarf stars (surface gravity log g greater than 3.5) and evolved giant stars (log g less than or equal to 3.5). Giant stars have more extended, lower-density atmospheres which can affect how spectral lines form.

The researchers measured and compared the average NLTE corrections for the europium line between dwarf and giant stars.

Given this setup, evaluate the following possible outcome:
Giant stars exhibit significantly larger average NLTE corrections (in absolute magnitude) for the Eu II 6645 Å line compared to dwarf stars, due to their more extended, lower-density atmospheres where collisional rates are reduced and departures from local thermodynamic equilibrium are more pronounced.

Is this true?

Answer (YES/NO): NO